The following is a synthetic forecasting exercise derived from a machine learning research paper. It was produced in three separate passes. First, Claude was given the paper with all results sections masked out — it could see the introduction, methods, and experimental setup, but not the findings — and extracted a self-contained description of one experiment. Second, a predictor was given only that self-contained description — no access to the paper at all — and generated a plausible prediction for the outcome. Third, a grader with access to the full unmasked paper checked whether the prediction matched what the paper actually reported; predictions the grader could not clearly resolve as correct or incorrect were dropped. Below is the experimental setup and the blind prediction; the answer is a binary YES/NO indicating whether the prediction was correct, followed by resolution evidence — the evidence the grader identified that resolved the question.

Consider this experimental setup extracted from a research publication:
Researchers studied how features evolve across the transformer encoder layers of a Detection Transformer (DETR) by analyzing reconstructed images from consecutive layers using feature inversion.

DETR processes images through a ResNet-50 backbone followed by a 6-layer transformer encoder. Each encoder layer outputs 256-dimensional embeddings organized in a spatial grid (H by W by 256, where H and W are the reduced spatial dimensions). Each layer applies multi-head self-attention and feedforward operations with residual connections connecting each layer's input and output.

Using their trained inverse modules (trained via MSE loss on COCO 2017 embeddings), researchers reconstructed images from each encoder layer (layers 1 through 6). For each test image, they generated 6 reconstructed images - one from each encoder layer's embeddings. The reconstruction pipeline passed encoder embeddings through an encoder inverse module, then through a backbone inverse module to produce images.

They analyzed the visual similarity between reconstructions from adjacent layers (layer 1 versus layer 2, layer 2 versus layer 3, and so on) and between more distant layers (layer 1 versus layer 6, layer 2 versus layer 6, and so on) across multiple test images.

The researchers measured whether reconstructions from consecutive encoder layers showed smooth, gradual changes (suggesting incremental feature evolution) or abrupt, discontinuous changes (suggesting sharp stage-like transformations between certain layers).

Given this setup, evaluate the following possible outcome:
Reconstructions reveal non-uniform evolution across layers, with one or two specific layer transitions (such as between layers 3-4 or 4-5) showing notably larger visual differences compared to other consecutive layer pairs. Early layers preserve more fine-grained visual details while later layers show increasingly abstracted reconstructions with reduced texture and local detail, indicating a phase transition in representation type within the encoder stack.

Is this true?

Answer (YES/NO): NO